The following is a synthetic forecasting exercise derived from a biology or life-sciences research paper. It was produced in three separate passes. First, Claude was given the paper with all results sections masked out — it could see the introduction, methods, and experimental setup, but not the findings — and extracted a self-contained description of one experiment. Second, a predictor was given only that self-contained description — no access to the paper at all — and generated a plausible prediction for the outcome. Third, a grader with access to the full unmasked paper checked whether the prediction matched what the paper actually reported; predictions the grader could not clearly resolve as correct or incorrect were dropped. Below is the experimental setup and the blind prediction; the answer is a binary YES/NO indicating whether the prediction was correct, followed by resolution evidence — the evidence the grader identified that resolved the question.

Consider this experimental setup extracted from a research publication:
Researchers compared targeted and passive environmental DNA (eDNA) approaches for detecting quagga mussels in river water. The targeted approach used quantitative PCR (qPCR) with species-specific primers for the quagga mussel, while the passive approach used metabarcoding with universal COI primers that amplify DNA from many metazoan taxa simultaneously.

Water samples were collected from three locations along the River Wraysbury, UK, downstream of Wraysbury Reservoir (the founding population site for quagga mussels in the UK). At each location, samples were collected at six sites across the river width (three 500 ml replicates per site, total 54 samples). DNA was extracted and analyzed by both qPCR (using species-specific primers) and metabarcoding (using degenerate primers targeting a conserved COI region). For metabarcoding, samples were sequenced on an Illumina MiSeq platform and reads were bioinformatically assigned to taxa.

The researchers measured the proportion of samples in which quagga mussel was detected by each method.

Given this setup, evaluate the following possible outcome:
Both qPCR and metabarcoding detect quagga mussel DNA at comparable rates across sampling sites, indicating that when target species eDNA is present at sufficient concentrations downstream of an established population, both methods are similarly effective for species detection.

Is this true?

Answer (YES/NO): NO